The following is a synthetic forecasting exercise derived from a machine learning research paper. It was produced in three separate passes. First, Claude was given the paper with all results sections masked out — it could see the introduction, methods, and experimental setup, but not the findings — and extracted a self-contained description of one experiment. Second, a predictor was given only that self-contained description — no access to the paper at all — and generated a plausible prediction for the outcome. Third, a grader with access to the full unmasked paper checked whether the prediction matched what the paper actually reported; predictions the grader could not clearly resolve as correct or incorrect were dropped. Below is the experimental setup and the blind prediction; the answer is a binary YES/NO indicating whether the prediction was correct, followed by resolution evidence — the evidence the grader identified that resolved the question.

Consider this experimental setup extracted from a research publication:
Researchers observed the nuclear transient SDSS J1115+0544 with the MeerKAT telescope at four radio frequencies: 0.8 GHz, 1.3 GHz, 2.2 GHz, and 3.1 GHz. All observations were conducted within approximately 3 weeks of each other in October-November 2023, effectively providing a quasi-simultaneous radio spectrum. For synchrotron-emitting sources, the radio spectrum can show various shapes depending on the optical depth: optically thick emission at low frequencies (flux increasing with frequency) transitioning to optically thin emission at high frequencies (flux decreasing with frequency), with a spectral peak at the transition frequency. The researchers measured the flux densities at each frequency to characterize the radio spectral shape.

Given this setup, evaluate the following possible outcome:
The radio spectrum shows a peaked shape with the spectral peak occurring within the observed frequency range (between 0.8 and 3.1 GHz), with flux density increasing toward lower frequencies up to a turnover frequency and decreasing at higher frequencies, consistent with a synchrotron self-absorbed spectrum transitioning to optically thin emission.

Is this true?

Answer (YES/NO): YES